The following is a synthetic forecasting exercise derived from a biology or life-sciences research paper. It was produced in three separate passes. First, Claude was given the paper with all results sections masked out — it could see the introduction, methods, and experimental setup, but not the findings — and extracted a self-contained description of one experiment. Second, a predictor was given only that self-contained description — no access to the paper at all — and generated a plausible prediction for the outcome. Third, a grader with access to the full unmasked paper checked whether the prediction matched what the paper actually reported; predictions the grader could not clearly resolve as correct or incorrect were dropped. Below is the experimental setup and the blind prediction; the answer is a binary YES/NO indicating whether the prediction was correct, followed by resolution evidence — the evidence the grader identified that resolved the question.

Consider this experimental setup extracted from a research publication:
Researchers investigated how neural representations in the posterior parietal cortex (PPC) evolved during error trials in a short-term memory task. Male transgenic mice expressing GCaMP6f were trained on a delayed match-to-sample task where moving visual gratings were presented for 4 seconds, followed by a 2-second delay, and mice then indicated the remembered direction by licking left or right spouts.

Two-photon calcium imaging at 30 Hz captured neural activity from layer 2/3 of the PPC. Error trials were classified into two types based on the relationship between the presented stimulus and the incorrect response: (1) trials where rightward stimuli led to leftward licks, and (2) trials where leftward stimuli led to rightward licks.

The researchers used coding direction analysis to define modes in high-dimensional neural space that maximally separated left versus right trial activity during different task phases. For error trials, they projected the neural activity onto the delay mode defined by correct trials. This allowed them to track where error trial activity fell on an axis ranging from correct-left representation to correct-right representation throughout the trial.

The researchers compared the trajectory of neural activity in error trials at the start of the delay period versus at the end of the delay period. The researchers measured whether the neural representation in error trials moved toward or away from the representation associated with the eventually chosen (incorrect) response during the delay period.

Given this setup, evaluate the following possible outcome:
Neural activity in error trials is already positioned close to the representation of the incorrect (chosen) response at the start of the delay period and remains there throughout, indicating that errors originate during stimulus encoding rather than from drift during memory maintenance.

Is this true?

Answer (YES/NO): NO